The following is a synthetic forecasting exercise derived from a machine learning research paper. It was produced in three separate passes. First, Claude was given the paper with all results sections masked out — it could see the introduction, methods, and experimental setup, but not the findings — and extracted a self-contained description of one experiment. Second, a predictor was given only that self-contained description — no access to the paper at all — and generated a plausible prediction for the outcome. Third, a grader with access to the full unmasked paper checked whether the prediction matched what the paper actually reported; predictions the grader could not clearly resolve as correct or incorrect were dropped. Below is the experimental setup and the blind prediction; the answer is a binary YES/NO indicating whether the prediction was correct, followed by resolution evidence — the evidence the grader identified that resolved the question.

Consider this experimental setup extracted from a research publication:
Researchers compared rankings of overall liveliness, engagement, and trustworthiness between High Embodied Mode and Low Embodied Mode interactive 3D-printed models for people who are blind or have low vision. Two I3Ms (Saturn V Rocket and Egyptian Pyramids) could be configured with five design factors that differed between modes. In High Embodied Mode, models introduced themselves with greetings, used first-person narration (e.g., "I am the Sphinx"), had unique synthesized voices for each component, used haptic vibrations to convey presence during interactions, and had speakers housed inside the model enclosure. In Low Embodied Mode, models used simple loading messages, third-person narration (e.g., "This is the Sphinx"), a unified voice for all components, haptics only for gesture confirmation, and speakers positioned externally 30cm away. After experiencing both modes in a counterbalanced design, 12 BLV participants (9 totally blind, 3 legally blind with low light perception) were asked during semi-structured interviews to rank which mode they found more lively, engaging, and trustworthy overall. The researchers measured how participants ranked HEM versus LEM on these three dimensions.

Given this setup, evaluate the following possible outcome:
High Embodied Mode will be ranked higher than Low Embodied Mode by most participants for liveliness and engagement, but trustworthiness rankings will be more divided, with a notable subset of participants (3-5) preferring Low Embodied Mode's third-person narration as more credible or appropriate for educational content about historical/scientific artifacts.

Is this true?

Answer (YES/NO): NO